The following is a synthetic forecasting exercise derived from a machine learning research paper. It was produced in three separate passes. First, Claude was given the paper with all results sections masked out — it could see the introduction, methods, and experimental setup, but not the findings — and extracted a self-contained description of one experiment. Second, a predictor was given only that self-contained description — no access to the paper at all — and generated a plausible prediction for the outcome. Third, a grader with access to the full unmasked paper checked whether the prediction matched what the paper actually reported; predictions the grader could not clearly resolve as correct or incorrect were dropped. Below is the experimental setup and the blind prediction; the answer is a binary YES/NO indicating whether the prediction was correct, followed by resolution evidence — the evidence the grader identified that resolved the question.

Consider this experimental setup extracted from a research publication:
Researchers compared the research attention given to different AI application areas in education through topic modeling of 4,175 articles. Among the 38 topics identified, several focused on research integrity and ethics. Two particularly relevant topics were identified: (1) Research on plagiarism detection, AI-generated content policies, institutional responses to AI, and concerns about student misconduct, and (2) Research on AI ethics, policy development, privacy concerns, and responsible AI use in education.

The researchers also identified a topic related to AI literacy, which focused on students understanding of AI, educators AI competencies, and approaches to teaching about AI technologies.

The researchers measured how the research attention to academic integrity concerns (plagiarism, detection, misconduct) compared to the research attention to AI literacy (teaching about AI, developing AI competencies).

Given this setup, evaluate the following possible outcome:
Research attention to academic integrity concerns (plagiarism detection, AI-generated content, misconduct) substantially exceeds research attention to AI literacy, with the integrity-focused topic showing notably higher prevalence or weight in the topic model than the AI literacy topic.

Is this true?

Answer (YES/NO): YES